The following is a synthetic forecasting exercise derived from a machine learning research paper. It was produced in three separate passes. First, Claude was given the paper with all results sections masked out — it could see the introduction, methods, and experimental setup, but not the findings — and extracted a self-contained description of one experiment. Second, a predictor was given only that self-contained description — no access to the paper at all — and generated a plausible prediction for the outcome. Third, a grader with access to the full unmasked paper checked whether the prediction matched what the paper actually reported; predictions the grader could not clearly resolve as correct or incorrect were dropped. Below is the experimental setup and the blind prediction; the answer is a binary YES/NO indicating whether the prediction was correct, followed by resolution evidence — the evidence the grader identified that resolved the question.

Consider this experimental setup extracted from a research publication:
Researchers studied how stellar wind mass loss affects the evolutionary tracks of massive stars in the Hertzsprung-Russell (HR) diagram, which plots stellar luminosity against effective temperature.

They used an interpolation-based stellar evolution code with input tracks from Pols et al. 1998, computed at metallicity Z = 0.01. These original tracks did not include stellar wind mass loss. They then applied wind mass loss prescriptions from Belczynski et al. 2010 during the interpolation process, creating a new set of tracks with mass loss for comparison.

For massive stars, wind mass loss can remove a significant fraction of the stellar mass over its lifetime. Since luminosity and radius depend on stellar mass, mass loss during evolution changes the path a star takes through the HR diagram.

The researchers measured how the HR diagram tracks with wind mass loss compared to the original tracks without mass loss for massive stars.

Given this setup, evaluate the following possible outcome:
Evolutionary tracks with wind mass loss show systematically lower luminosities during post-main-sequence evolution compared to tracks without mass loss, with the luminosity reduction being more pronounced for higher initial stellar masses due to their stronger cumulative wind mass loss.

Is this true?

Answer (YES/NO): YES